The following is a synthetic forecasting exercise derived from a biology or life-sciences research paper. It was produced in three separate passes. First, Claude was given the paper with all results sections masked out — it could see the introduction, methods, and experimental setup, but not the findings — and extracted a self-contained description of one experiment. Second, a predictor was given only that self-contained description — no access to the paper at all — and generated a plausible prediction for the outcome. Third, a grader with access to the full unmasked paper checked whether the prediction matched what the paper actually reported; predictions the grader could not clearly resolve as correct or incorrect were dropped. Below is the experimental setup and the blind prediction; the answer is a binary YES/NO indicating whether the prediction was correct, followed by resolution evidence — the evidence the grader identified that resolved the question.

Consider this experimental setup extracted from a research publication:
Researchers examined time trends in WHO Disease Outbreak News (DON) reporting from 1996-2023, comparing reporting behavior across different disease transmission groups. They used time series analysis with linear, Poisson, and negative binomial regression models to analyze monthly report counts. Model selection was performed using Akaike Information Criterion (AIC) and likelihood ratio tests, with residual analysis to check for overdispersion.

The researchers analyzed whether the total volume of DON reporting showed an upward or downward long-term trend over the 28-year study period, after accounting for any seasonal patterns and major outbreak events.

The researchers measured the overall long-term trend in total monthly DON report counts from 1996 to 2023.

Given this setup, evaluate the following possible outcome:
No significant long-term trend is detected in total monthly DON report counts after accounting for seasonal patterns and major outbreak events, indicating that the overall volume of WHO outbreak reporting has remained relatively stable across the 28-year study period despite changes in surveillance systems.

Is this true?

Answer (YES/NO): YES